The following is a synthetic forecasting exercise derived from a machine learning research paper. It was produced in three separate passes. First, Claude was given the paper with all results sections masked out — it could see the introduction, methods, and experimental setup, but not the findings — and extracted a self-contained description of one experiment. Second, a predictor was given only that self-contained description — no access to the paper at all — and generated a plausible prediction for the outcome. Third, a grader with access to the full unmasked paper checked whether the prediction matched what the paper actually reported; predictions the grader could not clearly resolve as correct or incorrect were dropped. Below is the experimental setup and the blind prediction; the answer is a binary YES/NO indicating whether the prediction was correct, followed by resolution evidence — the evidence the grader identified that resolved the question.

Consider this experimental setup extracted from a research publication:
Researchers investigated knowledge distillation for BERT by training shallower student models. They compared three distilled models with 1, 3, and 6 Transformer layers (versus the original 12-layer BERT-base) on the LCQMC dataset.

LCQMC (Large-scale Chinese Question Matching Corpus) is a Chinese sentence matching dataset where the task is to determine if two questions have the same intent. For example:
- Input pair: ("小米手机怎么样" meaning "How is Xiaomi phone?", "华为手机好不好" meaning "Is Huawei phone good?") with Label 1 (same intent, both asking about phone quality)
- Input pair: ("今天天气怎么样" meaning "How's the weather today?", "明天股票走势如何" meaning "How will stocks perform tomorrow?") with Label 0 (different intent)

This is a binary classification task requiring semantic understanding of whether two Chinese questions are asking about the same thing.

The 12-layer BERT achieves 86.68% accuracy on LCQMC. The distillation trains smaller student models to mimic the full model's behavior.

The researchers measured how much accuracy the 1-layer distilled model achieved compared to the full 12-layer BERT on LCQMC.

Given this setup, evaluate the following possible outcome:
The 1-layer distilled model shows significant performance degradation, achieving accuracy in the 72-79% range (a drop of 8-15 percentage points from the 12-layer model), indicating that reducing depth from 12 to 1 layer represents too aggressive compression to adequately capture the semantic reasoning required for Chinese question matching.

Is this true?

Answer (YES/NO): NO